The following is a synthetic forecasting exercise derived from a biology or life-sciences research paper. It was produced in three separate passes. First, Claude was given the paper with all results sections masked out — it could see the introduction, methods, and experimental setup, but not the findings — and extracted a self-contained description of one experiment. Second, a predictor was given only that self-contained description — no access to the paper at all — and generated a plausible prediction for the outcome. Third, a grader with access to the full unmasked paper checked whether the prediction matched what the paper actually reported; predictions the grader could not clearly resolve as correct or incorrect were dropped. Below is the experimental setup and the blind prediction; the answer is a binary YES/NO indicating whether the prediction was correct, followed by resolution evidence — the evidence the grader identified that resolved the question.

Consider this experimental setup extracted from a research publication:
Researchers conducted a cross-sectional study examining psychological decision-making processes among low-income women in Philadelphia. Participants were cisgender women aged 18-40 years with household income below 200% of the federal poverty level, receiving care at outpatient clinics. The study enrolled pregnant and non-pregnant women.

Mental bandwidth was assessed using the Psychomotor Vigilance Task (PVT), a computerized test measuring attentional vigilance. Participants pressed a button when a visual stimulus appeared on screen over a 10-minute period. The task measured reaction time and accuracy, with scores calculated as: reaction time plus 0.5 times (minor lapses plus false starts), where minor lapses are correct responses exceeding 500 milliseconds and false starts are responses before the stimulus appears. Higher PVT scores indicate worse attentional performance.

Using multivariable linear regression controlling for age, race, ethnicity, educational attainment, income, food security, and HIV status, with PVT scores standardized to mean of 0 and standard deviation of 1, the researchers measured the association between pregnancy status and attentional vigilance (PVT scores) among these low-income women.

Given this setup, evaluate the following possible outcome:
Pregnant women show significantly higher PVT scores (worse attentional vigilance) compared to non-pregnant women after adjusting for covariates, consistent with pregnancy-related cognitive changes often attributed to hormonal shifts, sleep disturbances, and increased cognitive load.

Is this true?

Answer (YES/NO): NO